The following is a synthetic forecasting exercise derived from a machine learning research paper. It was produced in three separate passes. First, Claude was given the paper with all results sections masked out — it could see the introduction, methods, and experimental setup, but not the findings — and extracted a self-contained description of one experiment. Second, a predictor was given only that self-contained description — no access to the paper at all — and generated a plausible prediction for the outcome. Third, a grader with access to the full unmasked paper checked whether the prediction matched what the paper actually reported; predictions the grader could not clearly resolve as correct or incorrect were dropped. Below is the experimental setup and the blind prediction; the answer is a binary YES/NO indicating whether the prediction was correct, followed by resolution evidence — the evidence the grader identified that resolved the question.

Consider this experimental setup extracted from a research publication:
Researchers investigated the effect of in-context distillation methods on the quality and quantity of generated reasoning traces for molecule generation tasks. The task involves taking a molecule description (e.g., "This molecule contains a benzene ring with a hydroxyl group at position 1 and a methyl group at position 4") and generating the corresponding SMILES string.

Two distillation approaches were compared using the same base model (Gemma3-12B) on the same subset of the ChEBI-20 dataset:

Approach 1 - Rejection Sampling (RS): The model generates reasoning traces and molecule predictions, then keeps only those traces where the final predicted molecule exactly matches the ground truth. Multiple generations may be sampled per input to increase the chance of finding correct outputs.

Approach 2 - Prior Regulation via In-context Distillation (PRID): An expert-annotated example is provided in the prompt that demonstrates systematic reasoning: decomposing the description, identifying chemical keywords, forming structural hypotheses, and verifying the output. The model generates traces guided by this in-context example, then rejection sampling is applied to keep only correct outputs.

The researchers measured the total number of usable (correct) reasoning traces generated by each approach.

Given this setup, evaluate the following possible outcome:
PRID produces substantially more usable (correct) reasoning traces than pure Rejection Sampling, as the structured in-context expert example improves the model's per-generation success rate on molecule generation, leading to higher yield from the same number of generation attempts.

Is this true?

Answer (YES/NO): NO